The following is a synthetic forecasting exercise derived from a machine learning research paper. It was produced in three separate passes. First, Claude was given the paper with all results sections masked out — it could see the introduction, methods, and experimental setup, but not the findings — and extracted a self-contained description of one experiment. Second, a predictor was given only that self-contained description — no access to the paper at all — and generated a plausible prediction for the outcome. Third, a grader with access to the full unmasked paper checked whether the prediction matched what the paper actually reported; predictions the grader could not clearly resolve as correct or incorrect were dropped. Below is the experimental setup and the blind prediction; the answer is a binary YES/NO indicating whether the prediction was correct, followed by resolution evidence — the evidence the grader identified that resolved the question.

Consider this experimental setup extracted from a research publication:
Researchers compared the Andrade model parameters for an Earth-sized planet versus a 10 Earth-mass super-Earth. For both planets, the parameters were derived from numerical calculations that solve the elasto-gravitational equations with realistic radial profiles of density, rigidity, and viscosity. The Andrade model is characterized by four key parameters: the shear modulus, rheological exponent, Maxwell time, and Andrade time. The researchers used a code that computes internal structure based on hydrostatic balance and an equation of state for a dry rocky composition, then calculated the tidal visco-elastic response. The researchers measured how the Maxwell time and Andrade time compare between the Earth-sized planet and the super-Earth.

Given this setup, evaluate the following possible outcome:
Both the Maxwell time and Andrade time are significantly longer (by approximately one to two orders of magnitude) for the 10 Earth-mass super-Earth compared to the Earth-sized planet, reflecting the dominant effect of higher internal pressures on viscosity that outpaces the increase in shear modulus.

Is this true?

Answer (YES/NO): YES